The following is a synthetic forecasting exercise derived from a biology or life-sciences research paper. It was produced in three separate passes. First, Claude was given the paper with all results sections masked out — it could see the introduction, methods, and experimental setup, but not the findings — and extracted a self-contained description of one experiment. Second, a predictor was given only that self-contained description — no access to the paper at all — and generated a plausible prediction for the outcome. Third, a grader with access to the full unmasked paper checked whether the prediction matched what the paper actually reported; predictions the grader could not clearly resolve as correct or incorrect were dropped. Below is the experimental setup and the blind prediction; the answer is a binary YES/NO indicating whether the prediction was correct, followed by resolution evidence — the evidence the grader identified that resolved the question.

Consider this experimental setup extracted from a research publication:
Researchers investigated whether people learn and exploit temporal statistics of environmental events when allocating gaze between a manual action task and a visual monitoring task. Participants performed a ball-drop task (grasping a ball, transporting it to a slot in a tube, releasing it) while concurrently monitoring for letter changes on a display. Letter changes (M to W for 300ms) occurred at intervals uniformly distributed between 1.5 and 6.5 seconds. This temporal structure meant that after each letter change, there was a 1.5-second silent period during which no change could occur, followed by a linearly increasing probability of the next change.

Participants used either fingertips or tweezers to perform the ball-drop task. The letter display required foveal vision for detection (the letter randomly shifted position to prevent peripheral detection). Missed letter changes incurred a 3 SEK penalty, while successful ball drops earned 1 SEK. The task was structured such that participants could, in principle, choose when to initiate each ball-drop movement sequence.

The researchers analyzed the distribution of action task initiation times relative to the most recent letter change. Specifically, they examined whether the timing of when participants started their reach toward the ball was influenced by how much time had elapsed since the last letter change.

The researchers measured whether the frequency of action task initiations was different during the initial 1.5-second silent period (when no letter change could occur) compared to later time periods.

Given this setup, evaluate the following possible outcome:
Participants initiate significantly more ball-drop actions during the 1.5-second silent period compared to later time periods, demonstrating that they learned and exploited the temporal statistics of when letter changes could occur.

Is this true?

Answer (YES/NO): YES